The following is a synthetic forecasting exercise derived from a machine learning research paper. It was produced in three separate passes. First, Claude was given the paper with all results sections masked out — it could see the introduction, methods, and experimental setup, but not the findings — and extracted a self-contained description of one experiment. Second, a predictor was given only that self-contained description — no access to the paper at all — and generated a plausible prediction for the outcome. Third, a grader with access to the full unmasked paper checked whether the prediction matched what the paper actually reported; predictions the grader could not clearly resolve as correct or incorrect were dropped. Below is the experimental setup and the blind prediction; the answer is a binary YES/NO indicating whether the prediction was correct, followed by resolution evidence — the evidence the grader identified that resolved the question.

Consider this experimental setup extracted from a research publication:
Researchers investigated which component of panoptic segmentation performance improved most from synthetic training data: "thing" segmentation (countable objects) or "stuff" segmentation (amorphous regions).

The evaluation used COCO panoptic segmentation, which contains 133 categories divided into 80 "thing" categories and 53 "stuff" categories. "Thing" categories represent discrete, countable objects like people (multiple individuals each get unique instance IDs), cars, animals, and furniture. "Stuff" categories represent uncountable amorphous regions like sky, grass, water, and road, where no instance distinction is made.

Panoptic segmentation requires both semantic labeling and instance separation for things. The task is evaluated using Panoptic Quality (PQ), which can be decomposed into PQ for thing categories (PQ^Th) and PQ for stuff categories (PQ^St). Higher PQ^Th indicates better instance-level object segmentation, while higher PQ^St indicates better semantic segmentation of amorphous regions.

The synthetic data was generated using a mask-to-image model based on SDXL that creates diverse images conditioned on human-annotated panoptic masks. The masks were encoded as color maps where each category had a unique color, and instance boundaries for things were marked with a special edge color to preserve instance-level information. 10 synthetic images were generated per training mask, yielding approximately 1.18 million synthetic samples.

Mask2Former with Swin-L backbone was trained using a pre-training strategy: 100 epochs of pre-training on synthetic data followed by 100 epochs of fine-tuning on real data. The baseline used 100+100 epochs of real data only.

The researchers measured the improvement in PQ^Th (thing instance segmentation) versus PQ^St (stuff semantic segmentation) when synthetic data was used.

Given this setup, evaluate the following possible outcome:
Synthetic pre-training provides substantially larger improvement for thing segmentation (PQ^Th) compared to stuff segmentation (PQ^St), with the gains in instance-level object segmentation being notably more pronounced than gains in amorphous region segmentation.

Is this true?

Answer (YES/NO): NO